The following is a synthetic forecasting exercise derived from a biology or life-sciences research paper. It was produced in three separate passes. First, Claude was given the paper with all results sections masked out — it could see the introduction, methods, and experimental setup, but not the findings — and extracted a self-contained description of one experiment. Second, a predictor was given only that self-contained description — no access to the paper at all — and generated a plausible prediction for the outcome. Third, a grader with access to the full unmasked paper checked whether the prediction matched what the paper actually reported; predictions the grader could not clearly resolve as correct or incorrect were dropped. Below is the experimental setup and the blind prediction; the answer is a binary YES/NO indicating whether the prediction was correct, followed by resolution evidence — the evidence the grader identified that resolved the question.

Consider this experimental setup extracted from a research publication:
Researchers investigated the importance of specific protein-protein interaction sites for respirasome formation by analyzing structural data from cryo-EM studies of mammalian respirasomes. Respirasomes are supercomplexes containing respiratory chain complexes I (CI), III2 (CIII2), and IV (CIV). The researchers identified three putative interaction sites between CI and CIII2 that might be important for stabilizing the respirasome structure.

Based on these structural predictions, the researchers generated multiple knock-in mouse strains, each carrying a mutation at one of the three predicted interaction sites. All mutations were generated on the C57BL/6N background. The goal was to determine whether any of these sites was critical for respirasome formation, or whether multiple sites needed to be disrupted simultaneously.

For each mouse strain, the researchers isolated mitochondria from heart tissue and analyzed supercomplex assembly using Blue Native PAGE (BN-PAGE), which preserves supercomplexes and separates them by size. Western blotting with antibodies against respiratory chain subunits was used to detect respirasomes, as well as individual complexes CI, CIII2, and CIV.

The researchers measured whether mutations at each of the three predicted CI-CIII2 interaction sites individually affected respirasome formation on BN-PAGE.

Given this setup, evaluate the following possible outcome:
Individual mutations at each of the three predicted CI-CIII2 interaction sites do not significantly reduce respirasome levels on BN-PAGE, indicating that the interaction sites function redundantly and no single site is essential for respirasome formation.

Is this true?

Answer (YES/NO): NO